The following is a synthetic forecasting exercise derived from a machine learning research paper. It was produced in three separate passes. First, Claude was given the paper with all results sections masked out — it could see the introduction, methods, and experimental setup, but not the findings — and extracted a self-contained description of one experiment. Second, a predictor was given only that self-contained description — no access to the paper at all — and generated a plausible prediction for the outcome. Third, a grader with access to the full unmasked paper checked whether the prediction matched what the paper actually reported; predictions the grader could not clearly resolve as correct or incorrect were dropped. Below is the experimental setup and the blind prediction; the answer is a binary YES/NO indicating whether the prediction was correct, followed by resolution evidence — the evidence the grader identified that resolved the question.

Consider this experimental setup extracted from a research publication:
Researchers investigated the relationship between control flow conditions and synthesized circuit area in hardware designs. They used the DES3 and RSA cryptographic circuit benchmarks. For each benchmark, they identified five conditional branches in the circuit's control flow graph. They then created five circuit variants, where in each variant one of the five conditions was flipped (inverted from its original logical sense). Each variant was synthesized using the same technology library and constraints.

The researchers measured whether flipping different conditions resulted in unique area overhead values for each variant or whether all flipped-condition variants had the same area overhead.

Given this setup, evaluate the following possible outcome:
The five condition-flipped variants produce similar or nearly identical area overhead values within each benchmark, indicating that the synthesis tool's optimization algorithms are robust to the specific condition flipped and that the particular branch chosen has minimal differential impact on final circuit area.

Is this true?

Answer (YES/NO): NO